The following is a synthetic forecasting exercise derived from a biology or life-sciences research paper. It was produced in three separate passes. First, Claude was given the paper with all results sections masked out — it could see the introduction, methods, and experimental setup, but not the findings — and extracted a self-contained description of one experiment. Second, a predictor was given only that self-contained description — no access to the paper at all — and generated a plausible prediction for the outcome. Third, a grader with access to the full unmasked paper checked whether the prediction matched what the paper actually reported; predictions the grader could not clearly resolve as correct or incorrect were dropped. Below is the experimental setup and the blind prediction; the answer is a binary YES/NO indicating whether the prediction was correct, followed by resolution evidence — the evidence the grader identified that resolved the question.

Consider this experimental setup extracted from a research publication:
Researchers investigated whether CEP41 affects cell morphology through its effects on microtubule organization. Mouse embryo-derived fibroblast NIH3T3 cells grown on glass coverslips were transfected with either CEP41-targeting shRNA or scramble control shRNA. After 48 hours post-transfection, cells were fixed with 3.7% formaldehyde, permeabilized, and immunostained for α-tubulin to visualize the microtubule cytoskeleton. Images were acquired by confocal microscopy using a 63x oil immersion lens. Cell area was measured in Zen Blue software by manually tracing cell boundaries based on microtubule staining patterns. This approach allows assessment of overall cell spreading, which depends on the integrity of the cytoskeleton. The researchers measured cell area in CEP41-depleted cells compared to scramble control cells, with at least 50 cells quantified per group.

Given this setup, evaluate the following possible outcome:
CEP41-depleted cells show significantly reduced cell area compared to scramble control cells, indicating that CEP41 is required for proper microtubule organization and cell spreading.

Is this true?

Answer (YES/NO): YES